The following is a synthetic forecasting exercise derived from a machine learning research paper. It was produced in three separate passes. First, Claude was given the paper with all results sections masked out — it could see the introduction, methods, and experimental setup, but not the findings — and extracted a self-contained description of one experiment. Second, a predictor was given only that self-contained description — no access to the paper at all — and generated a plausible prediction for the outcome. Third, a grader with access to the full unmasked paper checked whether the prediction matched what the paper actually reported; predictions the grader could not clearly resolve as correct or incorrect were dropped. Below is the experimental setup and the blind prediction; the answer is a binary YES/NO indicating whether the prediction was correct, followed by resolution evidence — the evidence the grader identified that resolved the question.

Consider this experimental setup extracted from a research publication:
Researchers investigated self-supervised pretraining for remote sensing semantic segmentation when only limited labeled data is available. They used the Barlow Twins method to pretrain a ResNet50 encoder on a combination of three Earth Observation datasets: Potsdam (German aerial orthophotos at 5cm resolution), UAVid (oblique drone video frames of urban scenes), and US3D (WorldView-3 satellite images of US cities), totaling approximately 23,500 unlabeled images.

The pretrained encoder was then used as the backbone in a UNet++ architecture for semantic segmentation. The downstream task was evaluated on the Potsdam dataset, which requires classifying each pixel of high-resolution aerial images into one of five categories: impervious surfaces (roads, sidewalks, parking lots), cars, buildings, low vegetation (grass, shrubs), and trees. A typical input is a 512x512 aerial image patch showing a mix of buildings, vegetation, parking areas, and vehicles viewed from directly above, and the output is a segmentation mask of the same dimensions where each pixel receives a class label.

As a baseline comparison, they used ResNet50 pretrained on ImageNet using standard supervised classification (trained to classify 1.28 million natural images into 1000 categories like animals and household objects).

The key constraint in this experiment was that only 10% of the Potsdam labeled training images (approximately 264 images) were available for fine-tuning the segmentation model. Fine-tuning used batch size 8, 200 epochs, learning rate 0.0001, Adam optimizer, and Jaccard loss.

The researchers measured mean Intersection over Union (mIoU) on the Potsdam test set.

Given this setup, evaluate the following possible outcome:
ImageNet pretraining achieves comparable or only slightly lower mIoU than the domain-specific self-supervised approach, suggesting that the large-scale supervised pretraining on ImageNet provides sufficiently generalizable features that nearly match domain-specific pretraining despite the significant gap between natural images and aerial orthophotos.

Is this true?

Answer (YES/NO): NO